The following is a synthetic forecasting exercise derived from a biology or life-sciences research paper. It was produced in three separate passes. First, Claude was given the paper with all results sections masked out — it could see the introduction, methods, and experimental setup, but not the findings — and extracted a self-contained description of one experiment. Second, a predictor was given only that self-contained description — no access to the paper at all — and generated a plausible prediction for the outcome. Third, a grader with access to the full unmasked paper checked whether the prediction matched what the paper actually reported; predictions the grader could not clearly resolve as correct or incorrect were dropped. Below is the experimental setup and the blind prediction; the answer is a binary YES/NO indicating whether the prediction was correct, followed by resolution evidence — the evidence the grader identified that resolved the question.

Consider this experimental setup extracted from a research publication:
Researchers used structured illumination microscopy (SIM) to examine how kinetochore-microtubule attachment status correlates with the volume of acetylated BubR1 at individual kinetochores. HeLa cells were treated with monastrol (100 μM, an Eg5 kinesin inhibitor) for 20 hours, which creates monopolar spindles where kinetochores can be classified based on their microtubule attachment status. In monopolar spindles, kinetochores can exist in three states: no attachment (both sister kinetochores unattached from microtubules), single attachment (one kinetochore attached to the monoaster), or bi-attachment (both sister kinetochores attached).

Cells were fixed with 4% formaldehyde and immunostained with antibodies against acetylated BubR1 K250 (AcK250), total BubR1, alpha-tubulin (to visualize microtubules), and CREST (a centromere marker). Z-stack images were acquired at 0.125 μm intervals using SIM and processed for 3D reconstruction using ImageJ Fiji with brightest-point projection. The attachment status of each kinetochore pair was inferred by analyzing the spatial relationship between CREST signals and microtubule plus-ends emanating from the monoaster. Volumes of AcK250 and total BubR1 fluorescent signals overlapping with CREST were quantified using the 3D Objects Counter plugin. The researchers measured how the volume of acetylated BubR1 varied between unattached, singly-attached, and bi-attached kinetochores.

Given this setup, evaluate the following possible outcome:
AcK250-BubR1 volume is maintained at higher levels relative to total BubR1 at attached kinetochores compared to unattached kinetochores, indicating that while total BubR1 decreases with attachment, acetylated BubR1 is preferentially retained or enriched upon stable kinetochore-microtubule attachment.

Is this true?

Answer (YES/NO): NO